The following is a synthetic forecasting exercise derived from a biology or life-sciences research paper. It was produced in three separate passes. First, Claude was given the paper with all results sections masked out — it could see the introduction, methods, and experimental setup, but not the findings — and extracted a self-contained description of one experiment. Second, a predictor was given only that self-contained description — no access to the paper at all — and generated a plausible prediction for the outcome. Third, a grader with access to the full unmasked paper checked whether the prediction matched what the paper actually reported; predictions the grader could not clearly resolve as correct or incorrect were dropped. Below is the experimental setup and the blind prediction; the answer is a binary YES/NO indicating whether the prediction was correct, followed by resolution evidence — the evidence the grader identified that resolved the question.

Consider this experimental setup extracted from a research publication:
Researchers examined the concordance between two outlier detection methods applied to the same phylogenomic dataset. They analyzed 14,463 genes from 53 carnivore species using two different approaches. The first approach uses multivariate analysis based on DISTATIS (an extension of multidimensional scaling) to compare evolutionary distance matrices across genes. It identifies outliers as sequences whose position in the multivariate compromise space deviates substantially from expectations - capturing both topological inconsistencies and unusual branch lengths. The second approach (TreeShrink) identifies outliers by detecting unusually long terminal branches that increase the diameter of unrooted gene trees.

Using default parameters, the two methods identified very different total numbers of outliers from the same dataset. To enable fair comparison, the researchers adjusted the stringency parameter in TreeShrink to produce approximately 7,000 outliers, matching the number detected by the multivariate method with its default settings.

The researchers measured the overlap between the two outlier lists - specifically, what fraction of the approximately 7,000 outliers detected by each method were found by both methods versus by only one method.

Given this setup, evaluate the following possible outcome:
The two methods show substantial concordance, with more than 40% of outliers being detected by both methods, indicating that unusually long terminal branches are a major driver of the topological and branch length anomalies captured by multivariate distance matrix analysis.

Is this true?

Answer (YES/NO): NO